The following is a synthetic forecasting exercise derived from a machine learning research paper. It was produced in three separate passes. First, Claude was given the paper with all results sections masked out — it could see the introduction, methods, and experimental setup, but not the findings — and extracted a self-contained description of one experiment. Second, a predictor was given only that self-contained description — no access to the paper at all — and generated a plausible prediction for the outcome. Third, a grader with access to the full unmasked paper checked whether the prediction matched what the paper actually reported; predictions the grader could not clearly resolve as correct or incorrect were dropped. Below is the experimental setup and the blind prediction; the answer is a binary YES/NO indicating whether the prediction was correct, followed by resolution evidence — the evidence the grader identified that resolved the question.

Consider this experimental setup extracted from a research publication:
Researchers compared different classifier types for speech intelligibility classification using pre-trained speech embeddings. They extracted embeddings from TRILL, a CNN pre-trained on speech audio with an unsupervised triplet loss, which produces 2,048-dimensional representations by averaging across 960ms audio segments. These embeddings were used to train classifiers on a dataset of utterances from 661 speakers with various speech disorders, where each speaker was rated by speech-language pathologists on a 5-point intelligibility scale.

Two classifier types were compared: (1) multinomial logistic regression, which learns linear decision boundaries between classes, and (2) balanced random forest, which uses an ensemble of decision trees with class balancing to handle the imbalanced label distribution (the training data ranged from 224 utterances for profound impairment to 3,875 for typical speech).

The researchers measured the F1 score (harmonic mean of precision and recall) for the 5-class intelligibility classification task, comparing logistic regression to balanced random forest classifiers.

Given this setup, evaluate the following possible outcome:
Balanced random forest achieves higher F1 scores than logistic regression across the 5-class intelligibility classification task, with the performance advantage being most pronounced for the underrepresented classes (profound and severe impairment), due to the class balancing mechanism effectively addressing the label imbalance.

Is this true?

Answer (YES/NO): NO